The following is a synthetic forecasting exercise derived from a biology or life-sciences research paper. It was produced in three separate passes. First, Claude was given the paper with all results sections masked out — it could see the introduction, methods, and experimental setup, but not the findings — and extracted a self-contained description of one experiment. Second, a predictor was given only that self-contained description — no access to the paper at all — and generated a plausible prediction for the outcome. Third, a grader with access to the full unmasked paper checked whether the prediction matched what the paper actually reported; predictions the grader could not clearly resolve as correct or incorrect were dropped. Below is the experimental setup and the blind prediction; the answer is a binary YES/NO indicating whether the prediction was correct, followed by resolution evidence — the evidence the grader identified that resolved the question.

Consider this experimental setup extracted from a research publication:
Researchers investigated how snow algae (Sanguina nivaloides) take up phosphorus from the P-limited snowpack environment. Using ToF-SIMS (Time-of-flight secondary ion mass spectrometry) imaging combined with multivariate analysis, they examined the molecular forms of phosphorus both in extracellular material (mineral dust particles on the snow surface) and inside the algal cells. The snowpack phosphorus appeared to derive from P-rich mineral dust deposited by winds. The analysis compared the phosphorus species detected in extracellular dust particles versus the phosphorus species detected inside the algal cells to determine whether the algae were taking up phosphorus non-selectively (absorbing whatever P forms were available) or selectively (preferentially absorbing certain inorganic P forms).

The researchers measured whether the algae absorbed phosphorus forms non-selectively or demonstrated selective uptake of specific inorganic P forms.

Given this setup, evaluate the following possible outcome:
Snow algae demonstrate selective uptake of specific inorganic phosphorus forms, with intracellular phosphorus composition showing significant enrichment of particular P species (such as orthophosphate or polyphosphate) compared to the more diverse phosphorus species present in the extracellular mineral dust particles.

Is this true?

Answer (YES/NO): NO